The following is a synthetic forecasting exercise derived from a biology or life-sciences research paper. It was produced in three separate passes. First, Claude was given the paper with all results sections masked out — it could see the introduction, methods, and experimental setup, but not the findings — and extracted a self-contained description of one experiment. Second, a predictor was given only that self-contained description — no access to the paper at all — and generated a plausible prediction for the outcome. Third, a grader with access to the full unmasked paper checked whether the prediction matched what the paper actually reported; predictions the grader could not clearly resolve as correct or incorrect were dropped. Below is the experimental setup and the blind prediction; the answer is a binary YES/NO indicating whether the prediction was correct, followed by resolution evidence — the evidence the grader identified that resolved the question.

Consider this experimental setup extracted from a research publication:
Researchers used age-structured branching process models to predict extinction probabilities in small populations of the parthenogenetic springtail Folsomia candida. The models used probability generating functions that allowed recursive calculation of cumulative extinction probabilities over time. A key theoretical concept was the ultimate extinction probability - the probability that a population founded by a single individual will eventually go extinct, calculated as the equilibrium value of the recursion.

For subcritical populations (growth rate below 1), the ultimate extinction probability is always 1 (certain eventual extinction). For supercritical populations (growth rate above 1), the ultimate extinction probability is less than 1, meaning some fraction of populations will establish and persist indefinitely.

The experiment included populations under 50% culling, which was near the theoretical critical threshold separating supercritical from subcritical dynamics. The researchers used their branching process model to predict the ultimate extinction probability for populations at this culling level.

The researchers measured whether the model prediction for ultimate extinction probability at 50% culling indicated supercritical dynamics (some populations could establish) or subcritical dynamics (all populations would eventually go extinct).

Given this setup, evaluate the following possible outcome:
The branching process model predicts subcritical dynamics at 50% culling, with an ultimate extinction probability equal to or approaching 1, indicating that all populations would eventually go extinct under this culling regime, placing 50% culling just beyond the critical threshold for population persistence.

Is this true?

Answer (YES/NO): NO